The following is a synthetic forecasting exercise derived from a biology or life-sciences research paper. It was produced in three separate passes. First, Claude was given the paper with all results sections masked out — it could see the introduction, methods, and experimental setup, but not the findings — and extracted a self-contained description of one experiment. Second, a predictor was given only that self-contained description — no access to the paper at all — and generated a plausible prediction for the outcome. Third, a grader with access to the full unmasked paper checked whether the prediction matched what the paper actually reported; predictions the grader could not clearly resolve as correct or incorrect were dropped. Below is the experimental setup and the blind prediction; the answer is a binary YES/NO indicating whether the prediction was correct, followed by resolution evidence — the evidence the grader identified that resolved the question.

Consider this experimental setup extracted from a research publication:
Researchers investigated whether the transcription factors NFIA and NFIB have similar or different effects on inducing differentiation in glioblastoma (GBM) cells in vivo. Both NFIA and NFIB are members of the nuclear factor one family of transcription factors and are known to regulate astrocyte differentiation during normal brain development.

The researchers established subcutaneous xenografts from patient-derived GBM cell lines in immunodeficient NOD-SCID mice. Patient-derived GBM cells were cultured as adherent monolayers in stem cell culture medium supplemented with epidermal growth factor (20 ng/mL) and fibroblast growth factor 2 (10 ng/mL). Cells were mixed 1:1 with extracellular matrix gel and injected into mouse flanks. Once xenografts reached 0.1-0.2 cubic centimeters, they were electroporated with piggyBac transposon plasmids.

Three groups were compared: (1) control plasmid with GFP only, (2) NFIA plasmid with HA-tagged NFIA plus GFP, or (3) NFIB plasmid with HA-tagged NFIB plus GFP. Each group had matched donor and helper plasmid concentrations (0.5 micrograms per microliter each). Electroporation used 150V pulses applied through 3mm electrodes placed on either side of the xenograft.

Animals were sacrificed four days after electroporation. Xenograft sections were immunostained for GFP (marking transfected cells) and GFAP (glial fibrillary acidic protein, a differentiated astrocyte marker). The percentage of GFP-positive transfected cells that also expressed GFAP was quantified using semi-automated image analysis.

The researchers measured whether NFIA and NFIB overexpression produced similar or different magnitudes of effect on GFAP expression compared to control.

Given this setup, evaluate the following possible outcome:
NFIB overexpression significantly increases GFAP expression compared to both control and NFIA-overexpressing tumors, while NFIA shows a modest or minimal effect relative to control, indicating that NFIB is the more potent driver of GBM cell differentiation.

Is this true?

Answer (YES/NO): NO